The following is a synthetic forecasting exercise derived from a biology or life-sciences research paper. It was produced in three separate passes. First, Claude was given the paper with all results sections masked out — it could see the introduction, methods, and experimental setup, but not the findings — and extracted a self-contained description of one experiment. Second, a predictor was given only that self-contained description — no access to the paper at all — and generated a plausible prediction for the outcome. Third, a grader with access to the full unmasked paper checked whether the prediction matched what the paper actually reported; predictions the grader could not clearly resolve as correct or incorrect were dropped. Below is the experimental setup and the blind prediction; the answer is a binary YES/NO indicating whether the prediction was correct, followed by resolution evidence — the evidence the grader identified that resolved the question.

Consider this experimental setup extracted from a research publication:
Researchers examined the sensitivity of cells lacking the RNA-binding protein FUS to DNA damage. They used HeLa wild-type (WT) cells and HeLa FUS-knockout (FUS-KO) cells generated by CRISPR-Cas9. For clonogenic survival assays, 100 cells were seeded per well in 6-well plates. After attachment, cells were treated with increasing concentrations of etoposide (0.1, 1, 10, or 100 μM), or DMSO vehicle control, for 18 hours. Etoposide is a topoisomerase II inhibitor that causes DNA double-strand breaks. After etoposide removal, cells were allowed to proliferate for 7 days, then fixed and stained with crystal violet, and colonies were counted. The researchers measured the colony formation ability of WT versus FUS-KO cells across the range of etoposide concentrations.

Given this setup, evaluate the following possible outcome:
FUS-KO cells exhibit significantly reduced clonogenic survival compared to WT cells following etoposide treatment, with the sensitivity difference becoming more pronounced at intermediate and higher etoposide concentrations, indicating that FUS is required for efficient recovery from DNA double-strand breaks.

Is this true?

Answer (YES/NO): YES